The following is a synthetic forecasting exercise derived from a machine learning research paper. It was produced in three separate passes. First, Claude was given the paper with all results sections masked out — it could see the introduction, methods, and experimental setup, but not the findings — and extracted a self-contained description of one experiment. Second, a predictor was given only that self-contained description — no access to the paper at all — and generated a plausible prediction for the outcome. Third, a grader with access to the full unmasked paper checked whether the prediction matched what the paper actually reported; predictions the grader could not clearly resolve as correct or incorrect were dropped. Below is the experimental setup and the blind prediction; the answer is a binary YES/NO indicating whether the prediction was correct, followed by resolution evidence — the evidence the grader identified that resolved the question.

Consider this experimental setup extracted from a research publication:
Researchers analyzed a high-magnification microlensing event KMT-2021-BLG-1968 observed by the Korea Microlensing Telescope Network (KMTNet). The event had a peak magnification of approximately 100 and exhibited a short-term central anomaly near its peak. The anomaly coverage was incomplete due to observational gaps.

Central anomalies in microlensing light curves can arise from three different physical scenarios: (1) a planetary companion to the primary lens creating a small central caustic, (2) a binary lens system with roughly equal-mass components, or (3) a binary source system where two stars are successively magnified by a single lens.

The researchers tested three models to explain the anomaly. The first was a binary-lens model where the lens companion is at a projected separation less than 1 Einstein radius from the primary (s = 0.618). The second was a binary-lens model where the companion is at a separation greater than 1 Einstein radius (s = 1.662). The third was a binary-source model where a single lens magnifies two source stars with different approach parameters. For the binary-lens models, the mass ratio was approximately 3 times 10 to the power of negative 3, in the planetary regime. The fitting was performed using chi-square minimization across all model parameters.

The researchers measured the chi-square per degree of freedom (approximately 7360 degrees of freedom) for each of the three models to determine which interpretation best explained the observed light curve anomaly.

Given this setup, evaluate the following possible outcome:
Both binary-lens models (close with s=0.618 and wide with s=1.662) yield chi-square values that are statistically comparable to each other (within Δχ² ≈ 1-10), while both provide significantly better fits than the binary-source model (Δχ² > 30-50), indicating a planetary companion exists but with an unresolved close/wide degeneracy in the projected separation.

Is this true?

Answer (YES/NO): NO